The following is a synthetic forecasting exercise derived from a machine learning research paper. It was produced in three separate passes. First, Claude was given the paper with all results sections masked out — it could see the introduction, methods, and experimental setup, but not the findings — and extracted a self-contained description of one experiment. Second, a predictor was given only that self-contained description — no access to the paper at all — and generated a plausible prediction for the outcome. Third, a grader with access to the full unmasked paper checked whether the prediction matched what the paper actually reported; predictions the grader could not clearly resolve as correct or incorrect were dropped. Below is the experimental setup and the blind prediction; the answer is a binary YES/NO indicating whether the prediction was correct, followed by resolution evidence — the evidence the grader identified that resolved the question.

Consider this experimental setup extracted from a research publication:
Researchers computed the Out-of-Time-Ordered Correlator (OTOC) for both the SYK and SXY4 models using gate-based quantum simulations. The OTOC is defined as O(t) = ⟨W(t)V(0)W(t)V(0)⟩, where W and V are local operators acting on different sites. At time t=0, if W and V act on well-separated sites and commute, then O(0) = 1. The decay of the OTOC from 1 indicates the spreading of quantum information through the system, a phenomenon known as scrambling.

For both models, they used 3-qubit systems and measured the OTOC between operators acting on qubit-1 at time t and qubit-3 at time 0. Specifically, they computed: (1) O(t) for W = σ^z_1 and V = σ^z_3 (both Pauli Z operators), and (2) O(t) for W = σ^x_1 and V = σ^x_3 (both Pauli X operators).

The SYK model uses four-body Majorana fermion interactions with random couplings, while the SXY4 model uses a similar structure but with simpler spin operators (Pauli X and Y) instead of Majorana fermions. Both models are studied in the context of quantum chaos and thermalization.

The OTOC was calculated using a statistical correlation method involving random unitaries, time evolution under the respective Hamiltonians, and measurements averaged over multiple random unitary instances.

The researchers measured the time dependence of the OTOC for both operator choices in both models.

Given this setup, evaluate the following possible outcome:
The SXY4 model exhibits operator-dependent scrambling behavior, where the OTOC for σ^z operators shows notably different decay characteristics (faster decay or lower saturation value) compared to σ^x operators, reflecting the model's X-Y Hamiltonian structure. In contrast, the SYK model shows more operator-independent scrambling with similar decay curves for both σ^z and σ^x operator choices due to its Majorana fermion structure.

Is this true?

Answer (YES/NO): NO